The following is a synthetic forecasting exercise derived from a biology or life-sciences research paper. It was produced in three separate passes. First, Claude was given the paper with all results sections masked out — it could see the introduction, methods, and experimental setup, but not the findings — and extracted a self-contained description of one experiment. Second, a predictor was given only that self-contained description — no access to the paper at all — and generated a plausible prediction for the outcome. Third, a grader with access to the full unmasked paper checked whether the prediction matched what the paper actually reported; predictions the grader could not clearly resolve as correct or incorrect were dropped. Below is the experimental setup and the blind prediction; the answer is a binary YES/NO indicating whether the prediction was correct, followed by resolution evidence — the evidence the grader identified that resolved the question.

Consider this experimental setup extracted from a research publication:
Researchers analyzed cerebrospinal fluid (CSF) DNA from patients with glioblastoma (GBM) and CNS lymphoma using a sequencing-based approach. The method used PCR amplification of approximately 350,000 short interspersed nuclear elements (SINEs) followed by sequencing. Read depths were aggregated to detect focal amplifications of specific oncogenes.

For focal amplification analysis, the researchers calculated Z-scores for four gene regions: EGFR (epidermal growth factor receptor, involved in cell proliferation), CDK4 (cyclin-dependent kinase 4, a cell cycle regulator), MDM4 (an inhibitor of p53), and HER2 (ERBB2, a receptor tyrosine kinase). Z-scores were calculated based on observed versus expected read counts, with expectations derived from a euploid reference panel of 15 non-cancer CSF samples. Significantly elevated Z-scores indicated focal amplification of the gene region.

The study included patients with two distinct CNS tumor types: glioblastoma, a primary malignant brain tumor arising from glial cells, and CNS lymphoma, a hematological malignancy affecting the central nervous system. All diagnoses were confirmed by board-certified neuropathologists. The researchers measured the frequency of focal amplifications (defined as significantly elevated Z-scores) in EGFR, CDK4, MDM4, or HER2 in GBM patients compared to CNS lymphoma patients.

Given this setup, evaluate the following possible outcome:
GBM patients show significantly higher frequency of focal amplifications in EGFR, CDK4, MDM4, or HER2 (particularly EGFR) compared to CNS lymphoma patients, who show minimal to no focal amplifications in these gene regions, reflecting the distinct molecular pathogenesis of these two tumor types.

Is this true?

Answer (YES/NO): NO